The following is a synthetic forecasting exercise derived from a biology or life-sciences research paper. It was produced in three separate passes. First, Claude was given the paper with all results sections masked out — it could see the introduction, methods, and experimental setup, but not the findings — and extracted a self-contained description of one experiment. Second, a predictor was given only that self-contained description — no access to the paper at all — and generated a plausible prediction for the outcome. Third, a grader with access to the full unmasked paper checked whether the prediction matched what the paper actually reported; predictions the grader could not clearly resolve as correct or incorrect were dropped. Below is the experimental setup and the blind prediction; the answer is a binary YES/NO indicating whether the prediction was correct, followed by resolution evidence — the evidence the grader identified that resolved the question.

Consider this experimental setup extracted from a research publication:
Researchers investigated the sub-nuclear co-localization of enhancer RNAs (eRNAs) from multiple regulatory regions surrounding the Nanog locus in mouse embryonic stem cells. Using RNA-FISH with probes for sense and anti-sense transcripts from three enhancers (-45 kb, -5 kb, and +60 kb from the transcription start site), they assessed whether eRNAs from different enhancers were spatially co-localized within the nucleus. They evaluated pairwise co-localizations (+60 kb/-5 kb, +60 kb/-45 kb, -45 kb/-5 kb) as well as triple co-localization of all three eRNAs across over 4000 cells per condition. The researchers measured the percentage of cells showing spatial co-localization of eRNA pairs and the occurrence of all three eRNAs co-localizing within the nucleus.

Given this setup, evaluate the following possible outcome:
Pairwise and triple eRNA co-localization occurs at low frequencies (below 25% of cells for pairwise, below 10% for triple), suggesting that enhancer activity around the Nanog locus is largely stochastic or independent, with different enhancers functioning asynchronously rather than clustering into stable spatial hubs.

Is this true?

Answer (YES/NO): NO